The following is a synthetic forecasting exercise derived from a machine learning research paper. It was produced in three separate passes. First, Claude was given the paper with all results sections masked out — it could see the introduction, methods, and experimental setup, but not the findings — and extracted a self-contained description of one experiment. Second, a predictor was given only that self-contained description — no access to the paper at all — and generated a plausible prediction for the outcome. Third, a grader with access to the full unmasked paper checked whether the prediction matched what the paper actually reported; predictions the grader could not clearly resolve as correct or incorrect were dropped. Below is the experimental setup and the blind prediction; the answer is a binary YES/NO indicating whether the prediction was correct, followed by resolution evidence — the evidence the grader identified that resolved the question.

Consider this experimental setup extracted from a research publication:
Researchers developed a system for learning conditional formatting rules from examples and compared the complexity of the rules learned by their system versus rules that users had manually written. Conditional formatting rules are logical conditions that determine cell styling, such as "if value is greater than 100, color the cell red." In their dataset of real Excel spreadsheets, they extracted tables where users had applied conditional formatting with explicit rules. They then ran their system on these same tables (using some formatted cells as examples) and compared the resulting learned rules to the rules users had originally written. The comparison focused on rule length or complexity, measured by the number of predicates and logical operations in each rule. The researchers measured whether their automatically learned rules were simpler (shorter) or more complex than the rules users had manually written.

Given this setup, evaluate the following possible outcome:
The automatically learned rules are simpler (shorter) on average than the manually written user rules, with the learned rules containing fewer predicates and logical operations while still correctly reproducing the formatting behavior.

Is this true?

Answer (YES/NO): YES